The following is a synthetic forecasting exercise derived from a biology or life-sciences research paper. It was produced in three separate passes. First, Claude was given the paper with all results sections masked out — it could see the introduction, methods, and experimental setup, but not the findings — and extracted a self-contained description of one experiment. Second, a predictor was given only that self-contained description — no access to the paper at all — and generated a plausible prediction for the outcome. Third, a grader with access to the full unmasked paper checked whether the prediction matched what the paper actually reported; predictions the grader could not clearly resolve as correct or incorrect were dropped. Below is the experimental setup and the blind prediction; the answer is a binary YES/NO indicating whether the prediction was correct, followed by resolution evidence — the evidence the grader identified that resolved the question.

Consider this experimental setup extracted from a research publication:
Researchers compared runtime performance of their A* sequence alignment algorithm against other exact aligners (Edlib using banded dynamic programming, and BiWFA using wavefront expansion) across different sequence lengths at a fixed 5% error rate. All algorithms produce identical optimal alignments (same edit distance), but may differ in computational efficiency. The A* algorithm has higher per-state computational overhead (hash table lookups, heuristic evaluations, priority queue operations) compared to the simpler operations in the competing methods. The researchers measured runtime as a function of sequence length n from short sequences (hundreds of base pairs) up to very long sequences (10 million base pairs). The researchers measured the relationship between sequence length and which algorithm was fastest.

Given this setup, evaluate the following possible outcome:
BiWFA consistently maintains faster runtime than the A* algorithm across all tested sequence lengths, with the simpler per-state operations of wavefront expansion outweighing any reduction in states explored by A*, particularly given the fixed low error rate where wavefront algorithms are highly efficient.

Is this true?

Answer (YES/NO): NO